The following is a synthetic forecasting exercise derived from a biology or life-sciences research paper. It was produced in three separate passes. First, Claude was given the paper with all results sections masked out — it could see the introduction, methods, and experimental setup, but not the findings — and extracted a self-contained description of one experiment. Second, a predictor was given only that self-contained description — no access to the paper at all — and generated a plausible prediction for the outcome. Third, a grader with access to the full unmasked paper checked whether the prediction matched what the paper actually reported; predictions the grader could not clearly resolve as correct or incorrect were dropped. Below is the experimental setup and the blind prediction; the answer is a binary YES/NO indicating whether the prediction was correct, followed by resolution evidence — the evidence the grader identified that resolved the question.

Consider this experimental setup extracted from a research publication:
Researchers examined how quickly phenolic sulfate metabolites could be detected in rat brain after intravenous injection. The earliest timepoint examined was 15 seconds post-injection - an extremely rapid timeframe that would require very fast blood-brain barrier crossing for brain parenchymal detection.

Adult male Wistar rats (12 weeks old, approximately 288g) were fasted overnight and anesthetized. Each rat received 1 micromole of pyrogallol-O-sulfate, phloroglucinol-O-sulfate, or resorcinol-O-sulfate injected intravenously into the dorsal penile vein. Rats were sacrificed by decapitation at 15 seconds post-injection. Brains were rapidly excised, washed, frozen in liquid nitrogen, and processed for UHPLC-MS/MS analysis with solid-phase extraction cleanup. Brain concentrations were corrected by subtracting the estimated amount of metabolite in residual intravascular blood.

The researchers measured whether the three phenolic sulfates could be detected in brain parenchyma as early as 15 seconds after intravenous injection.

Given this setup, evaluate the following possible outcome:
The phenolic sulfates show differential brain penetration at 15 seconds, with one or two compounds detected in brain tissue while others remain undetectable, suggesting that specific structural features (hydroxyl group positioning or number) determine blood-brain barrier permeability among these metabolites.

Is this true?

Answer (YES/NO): NO